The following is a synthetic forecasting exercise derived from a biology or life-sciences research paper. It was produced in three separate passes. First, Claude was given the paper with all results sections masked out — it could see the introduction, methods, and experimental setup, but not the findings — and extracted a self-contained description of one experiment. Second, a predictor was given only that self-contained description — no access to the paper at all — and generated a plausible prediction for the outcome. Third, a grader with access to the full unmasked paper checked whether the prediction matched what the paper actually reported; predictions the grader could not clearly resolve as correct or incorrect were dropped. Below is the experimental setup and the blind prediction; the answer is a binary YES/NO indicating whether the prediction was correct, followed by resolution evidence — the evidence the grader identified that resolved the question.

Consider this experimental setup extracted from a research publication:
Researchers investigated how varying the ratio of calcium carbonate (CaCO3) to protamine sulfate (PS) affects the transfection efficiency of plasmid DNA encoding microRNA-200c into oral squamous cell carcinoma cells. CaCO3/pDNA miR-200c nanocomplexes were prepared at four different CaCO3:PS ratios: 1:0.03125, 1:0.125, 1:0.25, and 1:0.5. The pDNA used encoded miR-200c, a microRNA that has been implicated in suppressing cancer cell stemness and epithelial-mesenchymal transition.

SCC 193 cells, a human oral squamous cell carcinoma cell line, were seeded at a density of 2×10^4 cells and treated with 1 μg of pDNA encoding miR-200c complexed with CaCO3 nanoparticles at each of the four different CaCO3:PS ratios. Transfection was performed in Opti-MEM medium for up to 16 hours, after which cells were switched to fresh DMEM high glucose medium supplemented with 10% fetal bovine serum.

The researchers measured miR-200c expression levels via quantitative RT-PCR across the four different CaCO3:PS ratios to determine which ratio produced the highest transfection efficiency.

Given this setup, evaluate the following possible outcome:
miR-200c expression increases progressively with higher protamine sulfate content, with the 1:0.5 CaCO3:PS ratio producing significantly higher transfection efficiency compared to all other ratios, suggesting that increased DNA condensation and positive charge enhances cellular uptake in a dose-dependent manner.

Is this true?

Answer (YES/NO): NO